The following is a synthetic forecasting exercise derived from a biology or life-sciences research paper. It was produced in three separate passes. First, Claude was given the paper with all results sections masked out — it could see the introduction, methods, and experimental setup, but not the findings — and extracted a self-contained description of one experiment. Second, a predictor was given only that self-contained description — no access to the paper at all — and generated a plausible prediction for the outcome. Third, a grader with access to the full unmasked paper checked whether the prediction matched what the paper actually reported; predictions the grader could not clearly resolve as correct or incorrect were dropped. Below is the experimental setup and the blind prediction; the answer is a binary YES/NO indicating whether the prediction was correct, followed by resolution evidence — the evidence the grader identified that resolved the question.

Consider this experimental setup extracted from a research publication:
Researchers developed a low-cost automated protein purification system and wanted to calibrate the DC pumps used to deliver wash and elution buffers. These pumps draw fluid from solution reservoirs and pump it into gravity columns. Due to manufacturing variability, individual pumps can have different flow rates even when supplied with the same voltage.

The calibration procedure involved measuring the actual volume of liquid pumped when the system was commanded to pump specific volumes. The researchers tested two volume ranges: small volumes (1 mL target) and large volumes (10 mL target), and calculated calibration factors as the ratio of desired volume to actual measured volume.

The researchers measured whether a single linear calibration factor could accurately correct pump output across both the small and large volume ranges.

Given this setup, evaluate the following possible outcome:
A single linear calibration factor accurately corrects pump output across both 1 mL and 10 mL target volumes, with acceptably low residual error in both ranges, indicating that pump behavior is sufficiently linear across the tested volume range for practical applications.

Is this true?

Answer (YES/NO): NO